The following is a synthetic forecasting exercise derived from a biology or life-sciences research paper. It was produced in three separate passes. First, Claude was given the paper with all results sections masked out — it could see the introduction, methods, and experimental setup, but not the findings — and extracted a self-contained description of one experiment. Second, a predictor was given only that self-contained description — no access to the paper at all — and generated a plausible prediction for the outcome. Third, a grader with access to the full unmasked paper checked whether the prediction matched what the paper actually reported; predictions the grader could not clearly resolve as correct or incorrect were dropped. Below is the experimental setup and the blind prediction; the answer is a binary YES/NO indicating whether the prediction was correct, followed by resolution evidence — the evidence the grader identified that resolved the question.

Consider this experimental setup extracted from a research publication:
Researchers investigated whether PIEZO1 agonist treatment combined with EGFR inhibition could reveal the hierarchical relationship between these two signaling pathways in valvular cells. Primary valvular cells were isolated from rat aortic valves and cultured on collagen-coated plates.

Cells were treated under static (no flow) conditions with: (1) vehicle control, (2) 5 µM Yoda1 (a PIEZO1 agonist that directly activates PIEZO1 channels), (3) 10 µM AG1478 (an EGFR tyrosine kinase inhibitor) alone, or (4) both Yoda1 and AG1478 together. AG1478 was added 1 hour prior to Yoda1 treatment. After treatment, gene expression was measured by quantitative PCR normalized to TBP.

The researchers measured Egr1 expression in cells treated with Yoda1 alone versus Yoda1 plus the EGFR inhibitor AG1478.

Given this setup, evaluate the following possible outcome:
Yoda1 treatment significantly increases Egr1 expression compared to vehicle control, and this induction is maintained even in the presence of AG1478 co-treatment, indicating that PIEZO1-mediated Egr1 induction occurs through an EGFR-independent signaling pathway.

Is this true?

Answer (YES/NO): NO